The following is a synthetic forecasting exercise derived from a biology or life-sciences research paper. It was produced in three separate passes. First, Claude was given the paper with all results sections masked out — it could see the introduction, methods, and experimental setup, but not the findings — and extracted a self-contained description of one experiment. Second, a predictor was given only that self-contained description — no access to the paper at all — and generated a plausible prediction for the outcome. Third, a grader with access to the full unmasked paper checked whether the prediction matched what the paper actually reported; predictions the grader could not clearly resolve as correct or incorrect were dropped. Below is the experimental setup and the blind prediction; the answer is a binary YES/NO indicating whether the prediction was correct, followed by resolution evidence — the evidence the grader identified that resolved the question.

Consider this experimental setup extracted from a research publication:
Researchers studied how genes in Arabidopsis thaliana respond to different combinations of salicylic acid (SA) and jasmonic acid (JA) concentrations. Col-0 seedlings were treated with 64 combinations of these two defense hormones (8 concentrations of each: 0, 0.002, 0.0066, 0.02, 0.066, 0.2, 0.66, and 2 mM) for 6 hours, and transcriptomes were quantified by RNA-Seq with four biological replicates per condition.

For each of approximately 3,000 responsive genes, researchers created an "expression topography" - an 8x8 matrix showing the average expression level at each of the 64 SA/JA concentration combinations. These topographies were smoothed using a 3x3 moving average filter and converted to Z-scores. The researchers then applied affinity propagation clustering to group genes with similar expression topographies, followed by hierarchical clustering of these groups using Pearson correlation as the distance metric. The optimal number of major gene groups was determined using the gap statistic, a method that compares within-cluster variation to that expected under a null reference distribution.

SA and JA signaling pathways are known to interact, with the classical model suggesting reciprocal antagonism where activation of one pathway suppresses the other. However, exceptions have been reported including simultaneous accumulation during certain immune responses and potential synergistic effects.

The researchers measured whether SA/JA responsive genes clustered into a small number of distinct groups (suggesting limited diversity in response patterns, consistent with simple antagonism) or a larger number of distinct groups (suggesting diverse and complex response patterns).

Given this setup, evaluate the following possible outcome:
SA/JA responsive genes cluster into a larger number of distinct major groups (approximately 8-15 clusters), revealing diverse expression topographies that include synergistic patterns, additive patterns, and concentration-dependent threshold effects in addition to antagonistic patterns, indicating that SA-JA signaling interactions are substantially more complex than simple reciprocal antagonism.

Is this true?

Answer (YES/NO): YES